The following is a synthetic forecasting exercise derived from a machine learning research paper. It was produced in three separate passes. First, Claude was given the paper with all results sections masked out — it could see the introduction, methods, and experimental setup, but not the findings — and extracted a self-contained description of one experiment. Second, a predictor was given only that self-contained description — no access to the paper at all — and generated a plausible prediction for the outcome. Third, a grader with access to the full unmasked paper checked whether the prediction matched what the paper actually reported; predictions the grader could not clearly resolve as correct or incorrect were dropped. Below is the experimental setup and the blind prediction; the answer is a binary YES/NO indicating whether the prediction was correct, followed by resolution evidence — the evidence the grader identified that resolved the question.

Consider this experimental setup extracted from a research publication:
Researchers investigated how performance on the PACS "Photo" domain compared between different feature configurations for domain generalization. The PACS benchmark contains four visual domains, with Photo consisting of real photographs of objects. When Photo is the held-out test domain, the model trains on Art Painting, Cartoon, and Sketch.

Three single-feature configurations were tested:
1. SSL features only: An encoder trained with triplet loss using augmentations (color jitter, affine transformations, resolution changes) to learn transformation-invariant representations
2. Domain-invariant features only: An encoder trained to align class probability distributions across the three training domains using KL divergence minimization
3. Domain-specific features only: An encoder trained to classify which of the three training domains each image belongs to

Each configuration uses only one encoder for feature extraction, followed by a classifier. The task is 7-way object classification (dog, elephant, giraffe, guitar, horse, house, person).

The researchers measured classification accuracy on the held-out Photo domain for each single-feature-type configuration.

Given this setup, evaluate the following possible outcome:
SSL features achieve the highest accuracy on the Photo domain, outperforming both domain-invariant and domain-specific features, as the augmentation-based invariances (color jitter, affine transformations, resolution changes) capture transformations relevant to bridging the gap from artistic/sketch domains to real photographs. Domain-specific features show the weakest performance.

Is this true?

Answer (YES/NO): NO